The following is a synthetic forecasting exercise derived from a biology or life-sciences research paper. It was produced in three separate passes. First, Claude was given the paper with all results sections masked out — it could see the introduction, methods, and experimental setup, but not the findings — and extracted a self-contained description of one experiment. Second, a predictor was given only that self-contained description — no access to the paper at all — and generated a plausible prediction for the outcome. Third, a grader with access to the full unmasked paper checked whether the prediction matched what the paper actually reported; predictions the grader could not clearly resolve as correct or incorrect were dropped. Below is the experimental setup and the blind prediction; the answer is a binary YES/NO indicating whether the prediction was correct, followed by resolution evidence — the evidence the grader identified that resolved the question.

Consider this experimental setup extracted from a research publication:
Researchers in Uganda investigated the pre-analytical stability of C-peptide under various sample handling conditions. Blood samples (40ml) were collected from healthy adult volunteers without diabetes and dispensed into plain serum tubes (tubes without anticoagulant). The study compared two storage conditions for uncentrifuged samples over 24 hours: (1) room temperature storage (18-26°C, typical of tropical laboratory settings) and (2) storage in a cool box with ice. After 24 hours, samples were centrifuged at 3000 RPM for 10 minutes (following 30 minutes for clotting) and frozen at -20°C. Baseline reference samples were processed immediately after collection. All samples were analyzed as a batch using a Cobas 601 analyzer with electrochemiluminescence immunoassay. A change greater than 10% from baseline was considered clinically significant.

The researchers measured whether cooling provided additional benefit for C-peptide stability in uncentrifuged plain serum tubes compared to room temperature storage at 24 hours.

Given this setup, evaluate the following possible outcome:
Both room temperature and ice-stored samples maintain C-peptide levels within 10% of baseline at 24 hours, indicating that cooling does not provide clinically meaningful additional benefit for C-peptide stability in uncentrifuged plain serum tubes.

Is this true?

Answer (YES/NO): NO